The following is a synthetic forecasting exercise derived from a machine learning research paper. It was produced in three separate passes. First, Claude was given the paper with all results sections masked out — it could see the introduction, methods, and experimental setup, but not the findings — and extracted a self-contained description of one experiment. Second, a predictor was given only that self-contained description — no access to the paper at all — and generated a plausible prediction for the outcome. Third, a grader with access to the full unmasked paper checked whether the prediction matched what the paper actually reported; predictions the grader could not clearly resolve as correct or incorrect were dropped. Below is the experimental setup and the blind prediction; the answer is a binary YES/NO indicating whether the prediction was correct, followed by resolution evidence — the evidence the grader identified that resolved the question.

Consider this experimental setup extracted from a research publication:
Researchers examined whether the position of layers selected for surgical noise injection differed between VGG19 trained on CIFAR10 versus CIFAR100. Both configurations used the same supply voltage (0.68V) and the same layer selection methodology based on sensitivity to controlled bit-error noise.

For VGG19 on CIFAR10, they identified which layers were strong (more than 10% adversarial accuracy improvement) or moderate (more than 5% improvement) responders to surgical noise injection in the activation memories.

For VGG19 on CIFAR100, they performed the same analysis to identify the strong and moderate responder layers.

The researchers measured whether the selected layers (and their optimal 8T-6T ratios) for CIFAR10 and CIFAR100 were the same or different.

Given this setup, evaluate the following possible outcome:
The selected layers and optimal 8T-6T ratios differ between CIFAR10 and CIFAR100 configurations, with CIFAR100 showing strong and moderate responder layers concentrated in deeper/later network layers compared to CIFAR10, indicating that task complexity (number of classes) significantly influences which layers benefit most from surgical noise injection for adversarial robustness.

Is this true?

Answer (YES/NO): NO